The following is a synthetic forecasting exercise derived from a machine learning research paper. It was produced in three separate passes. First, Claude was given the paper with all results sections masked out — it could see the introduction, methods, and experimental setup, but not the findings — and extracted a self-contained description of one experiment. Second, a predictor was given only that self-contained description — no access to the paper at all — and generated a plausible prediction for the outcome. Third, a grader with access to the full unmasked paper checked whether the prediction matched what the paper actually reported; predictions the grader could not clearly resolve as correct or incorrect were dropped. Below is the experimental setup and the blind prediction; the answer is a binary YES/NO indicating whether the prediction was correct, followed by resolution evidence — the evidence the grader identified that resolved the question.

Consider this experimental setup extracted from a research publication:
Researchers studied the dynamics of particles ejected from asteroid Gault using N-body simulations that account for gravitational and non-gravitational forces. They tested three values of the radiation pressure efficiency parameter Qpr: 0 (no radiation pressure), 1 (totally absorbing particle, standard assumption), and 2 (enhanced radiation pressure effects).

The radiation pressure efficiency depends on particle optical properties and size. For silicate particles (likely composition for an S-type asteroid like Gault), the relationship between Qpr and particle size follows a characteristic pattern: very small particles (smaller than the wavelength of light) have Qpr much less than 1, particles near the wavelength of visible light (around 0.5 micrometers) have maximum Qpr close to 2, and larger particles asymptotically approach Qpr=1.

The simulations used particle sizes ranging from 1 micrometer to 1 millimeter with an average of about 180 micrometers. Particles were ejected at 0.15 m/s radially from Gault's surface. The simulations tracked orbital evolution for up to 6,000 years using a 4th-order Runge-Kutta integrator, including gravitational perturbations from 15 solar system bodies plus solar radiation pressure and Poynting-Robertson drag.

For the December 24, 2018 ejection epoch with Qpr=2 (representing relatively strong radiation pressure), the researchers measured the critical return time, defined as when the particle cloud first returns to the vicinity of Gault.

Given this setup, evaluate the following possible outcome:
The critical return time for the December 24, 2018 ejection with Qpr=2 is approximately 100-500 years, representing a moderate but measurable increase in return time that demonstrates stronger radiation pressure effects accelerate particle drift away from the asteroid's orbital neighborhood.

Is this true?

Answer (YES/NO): NO